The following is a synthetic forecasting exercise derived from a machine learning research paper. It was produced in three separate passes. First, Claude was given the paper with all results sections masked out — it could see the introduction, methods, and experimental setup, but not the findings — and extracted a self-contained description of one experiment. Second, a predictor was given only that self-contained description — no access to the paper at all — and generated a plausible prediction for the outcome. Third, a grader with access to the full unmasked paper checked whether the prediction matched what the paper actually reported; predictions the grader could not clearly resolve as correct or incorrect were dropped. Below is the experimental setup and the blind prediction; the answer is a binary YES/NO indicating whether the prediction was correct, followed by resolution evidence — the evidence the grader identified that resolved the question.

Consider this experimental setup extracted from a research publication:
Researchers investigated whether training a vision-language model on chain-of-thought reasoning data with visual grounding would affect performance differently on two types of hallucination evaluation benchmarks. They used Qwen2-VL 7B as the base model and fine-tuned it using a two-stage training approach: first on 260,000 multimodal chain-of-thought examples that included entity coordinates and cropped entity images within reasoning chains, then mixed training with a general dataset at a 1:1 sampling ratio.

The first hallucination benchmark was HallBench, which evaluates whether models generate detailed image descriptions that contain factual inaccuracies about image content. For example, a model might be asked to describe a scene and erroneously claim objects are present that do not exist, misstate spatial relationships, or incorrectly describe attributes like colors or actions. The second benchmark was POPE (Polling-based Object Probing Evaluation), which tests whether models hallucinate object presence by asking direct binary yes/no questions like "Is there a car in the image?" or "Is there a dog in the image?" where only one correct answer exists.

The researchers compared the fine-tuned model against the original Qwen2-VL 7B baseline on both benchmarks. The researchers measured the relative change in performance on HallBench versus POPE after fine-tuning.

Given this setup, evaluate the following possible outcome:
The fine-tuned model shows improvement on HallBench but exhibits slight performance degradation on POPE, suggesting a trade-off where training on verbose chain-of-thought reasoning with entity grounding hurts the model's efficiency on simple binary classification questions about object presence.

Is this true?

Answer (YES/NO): YES